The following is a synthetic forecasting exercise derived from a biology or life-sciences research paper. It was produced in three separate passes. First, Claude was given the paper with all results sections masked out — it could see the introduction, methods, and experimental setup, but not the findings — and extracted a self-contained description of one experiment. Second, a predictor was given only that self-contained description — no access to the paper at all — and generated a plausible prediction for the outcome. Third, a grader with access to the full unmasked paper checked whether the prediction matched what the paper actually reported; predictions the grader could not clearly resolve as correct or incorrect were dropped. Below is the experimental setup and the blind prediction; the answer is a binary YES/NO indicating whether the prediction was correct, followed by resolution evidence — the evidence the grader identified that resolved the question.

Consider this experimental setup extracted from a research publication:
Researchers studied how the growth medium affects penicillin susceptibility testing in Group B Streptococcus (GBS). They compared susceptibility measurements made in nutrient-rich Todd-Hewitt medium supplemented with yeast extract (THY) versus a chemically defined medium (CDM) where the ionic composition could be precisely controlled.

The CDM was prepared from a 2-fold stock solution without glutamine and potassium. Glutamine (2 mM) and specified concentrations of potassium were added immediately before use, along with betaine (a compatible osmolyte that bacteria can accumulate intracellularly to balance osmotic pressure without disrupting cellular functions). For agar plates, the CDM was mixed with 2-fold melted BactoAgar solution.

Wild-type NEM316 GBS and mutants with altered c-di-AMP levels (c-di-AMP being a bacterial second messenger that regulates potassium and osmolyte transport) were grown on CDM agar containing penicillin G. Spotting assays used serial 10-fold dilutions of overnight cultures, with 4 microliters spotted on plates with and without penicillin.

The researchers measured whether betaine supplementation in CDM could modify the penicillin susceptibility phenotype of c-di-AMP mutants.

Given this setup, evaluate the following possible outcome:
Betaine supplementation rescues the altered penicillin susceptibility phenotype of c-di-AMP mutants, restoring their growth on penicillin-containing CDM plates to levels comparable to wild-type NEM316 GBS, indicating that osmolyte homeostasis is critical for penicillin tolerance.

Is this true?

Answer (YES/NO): NO